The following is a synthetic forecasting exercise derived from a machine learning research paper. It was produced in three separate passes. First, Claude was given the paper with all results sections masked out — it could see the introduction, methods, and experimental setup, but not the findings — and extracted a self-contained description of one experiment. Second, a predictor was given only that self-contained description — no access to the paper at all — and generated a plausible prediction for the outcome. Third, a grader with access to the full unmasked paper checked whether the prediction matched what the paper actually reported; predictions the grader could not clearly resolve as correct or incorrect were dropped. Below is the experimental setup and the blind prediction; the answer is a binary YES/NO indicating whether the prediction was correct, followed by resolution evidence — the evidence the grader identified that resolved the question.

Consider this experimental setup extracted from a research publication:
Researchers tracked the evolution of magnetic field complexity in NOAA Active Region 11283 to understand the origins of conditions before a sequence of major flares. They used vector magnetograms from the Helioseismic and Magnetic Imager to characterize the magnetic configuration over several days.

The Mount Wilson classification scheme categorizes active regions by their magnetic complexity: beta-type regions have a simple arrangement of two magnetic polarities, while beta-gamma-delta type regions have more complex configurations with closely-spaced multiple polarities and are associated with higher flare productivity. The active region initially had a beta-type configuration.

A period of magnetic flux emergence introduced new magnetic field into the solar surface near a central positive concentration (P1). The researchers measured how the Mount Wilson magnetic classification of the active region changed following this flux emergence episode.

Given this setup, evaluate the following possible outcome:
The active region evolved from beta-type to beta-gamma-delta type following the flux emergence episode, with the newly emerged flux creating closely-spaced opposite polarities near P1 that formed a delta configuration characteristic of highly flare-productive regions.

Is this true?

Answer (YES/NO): YES